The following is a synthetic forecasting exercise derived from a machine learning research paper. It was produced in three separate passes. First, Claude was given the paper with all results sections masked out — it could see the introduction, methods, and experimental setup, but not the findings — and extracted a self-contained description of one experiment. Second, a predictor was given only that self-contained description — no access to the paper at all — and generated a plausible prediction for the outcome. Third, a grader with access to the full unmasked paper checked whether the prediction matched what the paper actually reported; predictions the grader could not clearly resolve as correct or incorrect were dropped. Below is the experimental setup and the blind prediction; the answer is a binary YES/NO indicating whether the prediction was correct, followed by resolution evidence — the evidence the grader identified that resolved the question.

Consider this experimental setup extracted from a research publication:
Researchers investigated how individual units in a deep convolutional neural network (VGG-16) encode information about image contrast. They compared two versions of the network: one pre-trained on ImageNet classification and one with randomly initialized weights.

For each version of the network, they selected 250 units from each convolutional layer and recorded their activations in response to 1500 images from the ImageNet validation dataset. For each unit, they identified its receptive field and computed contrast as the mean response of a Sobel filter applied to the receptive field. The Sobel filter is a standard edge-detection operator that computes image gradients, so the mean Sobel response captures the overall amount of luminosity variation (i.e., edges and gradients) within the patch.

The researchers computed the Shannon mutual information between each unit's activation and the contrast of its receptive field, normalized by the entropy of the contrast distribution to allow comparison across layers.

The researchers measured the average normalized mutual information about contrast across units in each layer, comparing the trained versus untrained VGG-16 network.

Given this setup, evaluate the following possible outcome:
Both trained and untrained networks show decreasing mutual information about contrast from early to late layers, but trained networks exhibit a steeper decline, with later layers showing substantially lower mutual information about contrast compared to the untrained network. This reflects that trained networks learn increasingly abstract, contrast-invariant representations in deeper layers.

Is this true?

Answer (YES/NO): NO